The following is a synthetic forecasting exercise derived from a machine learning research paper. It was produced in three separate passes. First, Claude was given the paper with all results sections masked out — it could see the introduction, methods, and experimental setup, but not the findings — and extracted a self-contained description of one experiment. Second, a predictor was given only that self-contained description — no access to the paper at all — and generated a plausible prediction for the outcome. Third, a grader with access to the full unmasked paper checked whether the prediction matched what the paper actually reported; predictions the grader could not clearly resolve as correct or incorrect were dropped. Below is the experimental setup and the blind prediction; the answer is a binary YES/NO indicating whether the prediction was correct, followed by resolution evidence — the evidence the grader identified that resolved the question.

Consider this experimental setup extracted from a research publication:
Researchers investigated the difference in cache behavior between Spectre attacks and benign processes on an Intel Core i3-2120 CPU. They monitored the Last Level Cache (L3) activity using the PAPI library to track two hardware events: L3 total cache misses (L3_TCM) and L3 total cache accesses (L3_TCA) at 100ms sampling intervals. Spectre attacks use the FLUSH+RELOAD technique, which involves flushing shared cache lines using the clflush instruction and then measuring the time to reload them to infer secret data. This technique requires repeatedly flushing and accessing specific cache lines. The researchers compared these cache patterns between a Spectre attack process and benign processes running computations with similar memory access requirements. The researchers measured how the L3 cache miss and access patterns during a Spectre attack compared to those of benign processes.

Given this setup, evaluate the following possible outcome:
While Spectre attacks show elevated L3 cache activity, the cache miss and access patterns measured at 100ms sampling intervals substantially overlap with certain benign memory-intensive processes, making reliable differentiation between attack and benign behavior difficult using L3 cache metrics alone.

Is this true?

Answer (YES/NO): NO